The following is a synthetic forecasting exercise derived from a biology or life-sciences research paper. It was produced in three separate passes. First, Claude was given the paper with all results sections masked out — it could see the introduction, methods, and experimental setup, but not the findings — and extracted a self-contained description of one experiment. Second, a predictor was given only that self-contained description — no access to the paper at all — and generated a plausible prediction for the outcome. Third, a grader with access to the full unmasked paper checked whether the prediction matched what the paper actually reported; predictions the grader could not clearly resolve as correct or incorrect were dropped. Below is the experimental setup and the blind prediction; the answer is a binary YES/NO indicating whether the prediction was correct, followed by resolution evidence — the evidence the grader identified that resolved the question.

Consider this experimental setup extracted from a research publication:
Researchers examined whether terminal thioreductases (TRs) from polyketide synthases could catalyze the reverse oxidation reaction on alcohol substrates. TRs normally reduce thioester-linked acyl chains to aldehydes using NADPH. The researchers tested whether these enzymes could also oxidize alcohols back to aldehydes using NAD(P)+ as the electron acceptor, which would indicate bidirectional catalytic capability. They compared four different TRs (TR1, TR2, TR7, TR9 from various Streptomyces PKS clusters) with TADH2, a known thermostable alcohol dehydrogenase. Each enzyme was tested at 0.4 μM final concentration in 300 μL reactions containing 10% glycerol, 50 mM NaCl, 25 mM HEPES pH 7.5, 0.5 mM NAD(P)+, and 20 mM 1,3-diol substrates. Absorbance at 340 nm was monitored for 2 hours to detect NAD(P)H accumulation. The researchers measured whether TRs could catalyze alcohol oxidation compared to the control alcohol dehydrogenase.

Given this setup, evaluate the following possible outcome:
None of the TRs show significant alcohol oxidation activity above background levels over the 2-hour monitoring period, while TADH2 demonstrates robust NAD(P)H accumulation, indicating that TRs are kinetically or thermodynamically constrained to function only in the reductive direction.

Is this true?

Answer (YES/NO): YES